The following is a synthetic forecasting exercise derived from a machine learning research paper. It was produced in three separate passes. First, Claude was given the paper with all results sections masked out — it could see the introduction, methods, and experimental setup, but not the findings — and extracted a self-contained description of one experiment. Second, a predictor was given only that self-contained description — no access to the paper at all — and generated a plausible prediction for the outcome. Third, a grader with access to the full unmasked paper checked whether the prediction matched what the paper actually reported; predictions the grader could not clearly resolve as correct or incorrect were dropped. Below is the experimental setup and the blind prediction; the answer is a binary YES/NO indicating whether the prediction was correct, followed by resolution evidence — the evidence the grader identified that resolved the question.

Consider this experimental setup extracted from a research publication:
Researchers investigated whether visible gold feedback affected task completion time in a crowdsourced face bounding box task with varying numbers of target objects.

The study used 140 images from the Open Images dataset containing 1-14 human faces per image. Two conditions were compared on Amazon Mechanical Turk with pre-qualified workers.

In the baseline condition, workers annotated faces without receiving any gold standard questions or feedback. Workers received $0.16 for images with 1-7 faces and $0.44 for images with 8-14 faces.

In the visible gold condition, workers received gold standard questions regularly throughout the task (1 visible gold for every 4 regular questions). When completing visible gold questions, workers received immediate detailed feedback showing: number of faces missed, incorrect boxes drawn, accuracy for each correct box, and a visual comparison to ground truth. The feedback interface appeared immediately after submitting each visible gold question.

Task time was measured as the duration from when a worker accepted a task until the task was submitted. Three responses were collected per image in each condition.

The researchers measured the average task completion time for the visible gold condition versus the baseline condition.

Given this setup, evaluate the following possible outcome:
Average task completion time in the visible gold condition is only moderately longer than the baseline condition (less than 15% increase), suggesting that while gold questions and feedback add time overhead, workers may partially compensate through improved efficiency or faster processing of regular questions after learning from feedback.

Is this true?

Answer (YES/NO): NO